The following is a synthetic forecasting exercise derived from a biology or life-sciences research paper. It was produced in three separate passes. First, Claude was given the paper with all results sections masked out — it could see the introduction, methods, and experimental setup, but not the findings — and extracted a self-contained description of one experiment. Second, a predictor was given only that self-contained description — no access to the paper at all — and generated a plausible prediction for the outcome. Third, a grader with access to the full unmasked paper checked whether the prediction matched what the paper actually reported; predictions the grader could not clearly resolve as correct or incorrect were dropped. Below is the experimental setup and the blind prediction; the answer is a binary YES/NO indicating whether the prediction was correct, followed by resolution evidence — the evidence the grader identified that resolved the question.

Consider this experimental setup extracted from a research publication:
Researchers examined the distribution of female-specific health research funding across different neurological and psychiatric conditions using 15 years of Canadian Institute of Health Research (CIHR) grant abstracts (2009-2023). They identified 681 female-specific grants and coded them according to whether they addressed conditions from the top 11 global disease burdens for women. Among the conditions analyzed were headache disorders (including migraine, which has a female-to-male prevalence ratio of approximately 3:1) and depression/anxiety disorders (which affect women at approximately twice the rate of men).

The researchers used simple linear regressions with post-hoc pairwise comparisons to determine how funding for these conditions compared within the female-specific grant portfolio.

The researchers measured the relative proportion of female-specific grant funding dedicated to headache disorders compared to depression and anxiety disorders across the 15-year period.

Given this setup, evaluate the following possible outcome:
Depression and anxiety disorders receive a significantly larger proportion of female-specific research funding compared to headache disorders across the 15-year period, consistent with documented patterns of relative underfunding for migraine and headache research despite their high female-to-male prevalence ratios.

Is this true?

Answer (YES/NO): YES